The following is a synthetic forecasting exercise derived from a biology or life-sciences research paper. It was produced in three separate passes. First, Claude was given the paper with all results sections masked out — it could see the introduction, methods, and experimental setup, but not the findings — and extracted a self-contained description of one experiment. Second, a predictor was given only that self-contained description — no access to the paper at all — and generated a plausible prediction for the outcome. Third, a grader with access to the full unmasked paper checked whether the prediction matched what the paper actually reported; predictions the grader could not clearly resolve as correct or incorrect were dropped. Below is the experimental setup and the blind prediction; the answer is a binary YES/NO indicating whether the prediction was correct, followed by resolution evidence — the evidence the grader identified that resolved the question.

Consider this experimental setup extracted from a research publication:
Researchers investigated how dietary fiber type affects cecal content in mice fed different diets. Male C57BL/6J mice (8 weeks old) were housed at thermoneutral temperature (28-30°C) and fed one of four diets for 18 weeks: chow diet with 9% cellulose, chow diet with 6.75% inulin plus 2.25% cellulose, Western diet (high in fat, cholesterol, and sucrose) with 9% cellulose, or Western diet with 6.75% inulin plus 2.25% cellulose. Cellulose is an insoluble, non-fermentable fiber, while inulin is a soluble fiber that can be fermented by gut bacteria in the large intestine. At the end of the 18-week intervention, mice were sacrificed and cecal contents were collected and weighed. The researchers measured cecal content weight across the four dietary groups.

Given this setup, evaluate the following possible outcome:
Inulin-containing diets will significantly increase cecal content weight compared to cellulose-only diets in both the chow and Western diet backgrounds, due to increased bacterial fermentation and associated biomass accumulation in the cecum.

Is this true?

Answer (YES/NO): YES